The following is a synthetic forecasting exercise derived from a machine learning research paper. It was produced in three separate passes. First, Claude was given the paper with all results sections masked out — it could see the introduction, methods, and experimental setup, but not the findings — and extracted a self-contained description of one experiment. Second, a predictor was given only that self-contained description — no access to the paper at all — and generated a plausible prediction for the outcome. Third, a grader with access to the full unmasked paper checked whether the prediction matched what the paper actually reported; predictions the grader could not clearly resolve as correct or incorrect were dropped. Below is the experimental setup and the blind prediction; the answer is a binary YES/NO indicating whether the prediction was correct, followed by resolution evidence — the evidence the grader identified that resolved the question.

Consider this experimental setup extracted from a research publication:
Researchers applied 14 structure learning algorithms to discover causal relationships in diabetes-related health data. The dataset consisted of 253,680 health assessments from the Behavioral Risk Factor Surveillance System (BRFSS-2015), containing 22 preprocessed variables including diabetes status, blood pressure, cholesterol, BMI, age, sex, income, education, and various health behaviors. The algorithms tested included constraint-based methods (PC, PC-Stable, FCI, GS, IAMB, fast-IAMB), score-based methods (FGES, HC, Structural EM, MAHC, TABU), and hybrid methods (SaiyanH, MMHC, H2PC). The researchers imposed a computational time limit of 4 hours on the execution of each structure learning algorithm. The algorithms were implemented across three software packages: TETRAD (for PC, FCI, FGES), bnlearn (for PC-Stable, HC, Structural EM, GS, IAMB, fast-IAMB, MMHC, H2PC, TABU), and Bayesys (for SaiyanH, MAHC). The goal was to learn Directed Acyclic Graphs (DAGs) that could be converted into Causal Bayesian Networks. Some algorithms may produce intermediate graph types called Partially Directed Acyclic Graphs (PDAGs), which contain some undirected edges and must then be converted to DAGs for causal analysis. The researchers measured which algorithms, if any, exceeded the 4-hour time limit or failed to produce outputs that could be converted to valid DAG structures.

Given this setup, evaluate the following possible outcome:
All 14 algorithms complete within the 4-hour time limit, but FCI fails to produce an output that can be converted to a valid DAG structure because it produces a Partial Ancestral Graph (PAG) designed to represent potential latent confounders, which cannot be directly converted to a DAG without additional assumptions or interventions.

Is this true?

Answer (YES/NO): NO